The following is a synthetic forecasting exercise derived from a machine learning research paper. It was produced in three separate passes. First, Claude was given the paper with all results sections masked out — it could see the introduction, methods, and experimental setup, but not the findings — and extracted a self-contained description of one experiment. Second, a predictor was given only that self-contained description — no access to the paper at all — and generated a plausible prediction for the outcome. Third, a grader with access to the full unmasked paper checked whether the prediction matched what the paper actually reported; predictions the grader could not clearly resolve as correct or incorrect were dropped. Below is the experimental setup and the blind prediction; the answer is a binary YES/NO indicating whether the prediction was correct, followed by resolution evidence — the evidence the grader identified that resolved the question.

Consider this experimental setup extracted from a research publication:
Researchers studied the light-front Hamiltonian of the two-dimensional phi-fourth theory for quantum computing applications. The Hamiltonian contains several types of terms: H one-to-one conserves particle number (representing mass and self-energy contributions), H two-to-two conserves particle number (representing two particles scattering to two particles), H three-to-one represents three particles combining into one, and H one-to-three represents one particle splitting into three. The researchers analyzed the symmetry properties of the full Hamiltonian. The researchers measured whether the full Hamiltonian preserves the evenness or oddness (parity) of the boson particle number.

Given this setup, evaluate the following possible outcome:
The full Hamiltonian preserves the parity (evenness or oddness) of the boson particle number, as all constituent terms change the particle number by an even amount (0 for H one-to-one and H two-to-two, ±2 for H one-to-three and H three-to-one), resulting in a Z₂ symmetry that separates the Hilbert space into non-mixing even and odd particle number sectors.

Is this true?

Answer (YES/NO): YES